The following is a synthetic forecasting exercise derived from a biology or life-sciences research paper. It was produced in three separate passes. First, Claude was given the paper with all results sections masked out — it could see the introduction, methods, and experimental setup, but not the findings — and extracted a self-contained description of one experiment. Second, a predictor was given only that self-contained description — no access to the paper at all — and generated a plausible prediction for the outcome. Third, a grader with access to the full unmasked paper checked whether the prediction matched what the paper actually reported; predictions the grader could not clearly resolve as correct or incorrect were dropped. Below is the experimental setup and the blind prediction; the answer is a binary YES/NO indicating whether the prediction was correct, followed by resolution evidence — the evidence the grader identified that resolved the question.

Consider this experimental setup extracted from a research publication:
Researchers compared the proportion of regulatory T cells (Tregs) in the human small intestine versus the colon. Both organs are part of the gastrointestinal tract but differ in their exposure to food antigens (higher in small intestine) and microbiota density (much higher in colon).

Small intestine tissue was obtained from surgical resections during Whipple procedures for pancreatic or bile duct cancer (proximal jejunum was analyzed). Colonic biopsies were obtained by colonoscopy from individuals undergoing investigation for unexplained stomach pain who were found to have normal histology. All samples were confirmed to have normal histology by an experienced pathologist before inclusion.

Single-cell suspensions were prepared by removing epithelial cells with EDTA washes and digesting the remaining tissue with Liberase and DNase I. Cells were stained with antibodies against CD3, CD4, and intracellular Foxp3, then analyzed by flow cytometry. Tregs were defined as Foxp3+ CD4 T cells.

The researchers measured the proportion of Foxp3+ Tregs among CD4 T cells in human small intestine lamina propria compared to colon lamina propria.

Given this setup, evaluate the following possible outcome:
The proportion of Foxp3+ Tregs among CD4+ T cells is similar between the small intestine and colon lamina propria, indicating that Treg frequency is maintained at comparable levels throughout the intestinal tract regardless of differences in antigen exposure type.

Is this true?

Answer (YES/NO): NO